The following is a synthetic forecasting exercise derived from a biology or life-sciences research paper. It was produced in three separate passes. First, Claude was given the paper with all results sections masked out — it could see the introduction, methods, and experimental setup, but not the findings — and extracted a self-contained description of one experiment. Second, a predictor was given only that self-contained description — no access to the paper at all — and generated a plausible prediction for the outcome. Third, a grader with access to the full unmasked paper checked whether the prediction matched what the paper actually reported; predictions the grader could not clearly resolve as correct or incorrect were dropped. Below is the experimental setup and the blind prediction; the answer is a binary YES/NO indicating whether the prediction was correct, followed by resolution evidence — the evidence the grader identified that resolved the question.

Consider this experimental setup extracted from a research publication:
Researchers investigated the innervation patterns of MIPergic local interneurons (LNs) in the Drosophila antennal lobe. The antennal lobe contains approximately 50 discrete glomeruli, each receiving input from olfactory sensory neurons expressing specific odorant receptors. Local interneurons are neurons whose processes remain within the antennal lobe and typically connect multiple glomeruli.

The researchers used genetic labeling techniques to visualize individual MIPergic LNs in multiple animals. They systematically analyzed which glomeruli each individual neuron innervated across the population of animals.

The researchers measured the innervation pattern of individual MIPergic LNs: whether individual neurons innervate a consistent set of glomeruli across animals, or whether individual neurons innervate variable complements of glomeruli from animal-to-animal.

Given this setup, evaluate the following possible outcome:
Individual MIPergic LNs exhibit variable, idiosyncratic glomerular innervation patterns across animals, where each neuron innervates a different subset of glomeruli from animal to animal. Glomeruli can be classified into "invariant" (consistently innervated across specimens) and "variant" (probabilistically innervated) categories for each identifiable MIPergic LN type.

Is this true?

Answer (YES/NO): NO